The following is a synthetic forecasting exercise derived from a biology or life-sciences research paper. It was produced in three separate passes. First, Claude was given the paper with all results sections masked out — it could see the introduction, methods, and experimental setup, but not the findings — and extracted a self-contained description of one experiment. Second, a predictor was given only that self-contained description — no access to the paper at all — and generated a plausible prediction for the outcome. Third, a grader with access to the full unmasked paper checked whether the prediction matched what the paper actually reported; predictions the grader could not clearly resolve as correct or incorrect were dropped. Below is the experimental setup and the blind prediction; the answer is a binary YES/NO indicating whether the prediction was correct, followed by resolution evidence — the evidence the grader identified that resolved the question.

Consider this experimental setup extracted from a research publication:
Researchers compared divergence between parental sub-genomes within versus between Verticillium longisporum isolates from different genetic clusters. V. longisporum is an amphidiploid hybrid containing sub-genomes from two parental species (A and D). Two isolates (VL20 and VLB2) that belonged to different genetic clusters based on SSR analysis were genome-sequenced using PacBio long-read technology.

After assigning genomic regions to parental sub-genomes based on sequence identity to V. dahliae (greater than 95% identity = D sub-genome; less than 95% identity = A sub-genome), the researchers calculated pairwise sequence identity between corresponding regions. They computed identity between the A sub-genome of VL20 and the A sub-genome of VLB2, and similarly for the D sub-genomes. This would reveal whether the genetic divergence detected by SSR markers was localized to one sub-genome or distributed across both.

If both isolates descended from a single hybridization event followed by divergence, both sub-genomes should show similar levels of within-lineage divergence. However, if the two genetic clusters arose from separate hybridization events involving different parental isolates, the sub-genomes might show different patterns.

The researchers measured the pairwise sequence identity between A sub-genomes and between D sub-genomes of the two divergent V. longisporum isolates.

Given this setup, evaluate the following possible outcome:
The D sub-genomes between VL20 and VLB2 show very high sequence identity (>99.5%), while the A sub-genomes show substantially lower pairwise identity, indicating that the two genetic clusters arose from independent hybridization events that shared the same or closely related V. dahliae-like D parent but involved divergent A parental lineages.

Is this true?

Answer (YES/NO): NO